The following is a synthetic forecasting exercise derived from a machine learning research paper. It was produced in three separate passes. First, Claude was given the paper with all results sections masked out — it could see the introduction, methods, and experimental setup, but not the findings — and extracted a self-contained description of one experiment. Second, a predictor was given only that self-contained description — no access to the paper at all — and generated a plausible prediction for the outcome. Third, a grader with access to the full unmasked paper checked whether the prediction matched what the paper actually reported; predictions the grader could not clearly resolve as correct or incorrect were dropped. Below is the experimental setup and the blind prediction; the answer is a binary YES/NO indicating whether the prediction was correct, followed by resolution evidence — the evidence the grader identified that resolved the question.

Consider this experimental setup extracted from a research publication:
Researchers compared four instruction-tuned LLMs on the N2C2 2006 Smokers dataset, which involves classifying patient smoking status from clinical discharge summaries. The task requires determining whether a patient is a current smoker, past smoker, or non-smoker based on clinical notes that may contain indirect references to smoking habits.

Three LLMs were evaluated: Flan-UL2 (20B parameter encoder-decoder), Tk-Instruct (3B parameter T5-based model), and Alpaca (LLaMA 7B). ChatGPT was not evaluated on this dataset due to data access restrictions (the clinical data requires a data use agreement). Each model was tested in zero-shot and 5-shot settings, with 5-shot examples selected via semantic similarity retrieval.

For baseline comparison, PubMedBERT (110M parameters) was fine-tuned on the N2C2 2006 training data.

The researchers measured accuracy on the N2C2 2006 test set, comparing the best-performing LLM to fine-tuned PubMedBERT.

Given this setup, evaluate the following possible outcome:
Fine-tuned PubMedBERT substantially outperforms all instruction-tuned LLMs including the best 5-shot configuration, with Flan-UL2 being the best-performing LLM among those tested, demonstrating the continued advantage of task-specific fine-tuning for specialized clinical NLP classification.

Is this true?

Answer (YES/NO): YES